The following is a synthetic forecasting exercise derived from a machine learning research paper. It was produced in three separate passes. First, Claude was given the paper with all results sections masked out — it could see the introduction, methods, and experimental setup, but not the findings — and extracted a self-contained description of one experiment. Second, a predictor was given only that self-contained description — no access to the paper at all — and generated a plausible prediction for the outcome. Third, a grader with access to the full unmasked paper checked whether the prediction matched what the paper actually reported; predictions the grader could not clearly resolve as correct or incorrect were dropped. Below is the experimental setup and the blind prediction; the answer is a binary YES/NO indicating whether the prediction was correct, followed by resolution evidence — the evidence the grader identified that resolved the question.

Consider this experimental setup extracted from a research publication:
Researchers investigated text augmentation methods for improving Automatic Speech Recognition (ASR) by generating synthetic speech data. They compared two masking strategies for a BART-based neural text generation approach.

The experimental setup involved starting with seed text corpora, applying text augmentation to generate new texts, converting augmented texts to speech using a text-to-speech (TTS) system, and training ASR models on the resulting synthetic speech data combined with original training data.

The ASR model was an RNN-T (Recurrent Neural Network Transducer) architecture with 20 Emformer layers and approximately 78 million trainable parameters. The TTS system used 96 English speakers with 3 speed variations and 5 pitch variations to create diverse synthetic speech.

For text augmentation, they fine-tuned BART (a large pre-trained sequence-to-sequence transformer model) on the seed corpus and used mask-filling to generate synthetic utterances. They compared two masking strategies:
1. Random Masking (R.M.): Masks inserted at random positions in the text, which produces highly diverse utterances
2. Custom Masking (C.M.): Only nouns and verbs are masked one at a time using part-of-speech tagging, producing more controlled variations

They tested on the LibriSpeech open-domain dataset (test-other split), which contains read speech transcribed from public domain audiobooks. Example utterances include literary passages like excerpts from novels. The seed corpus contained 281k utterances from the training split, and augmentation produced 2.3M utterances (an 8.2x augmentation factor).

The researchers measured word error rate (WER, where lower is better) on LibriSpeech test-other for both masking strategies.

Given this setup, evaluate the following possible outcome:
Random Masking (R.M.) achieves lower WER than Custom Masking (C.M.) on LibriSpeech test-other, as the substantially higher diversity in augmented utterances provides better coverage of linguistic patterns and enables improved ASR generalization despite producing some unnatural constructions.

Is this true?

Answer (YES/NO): YES